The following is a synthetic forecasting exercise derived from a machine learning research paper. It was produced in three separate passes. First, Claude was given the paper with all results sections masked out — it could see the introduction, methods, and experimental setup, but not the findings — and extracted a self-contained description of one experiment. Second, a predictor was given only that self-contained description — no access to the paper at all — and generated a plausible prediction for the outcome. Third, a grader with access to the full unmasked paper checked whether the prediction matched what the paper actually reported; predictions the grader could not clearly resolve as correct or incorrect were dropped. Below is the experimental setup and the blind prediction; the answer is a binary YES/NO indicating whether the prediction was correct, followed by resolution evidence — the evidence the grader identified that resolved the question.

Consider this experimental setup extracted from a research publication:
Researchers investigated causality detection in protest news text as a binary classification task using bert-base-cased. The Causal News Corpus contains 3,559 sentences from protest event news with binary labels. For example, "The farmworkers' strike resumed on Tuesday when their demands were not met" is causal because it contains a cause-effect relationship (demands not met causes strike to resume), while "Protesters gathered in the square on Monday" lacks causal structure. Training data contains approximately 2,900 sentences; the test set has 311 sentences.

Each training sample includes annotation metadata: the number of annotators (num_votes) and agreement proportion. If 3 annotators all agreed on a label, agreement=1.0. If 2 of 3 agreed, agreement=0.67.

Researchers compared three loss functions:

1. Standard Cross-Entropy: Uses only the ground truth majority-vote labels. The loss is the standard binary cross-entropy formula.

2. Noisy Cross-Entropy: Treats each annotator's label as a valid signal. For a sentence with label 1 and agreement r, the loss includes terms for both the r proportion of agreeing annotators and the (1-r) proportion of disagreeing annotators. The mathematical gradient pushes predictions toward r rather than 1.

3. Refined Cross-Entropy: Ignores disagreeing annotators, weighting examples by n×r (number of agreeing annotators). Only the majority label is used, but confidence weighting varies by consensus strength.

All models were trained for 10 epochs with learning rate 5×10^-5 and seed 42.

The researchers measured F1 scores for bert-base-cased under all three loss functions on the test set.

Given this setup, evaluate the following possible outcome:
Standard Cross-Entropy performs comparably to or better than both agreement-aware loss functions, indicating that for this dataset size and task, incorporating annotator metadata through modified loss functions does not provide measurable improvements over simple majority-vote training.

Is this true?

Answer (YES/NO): YES